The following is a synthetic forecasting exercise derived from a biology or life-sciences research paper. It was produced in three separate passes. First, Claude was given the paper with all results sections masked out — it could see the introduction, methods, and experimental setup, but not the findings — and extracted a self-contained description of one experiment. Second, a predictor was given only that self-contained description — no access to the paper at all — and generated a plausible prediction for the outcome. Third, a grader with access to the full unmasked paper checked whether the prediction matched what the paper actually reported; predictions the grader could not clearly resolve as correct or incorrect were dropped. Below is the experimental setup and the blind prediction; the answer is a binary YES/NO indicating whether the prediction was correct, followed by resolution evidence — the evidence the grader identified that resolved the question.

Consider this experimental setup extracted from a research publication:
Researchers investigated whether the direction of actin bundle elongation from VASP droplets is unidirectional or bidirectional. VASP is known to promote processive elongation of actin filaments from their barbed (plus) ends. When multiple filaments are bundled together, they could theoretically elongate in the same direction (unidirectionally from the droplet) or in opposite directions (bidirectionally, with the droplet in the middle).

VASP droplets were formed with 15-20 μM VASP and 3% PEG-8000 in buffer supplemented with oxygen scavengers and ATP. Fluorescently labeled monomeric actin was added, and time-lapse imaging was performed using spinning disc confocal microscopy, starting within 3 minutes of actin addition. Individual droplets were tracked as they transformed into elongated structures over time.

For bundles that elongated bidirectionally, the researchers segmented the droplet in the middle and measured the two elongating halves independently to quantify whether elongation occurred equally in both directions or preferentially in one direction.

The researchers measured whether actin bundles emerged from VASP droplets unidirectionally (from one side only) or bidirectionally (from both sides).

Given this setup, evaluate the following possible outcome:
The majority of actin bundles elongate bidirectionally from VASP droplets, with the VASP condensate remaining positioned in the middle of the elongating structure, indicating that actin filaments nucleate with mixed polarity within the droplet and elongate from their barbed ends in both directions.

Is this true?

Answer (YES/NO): YES